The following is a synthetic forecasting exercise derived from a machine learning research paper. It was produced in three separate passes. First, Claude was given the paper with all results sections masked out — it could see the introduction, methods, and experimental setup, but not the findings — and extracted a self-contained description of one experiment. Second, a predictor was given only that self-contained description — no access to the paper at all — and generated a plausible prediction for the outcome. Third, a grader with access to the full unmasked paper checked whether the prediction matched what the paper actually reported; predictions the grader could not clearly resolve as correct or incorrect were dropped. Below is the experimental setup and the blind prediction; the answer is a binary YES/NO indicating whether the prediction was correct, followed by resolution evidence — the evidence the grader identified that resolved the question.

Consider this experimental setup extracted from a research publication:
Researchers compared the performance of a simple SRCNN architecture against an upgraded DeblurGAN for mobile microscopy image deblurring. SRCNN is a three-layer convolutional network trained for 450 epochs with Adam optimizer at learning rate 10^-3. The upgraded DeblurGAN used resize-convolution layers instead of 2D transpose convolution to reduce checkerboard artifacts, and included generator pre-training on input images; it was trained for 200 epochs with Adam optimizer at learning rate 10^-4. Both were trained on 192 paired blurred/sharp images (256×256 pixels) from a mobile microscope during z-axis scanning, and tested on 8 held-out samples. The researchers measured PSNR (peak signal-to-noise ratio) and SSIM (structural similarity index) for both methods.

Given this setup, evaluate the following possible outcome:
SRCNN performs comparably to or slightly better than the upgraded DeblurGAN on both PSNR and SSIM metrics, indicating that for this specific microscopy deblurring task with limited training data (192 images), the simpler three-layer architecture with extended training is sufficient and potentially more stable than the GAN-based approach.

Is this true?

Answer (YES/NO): YES